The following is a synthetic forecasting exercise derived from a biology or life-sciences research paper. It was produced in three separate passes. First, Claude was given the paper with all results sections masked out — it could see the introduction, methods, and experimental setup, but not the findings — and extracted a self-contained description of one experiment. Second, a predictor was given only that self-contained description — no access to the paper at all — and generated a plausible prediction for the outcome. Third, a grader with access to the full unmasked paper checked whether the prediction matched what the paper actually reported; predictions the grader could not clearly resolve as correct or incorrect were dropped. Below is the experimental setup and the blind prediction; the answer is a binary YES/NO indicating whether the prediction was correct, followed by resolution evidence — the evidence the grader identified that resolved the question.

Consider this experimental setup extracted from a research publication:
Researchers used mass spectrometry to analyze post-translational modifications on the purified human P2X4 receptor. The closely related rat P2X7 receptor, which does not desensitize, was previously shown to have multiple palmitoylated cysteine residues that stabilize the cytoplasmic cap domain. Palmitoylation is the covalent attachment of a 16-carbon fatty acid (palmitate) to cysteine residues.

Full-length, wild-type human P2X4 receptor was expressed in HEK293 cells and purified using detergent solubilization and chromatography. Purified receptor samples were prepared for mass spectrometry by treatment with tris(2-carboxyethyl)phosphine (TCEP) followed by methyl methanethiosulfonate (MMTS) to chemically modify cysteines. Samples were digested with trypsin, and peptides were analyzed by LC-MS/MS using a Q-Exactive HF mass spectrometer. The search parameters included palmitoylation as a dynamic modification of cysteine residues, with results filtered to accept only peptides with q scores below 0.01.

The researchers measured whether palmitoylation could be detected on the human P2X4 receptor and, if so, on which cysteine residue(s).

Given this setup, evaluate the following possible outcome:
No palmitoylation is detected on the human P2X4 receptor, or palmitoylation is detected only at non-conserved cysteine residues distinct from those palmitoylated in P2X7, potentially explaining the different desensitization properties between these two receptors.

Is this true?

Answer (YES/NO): NO